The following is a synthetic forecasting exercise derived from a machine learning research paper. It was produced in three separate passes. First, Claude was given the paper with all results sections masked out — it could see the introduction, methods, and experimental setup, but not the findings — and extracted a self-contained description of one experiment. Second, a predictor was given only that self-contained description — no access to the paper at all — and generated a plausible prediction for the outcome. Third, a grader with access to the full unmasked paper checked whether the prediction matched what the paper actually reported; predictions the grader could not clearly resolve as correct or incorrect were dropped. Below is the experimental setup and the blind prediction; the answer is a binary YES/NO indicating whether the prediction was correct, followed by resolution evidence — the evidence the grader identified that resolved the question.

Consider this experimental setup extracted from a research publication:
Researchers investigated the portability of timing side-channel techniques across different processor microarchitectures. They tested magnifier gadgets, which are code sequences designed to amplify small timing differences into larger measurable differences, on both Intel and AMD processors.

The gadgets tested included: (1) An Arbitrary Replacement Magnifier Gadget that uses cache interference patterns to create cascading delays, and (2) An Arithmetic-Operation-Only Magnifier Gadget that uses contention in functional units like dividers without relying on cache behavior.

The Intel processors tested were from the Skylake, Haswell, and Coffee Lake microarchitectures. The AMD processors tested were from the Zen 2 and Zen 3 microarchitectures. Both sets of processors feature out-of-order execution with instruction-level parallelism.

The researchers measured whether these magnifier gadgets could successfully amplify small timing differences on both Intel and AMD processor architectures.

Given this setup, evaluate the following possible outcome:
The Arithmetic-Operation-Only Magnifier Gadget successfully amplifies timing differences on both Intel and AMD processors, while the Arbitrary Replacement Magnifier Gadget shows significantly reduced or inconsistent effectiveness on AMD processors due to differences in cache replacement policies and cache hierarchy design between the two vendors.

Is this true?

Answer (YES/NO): NO